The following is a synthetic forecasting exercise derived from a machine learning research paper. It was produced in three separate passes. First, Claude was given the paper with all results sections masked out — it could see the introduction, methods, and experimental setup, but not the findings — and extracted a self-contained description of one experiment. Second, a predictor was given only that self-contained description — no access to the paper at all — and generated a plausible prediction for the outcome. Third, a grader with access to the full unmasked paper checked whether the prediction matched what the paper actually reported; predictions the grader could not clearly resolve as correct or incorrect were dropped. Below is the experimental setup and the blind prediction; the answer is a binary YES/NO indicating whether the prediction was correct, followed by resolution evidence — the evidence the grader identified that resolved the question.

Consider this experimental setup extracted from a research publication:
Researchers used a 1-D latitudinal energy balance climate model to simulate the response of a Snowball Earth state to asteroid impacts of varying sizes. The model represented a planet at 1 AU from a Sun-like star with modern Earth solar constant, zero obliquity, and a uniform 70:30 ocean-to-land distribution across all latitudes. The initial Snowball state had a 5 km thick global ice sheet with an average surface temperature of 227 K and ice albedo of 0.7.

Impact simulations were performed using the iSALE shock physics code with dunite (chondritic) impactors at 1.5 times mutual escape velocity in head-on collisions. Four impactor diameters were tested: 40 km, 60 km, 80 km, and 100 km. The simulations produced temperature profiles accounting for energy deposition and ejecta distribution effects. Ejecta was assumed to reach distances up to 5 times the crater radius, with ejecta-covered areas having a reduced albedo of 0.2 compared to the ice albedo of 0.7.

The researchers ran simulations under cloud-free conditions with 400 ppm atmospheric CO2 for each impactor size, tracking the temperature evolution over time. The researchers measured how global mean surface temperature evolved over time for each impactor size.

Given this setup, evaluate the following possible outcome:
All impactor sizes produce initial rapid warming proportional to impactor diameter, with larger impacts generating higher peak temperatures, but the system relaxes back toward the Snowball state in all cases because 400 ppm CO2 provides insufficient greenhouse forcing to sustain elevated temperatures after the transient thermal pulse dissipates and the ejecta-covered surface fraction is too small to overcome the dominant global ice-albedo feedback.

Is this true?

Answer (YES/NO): YES